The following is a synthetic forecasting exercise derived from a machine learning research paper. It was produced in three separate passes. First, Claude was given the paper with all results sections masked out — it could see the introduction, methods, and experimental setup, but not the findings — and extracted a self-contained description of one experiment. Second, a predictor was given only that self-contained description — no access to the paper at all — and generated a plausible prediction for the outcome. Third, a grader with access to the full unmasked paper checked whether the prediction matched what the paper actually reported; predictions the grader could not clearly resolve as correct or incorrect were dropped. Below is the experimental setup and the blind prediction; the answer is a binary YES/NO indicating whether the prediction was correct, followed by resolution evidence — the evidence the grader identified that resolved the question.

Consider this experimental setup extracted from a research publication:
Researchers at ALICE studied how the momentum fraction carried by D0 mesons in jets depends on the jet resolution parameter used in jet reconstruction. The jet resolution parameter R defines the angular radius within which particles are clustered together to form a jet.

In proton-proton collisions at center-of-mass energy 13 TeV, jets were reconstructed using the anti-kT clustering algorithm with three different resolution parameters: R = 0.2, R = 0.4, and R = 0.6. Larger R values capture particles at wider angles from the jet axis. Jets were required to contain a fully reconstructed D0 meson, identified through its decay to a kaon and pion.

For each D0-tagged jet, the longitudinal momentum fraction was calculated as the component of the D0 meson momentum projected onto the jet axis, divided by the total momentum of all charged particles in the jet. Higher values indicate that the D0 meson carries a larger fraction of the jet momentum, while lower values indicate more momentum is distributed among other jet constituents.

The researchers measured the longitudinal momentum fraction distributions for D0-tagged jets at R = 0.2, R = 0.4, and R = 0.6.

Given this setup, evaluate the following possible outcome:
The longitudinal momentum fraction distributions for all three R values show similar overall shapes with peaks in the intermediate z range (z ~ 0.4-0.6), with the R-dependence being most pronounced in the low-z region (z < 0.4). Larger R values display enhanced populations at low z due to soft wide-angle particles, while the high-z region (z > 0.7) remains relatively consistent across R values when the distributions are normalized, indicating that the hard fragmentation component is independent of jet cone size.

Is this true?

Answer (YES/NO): NO